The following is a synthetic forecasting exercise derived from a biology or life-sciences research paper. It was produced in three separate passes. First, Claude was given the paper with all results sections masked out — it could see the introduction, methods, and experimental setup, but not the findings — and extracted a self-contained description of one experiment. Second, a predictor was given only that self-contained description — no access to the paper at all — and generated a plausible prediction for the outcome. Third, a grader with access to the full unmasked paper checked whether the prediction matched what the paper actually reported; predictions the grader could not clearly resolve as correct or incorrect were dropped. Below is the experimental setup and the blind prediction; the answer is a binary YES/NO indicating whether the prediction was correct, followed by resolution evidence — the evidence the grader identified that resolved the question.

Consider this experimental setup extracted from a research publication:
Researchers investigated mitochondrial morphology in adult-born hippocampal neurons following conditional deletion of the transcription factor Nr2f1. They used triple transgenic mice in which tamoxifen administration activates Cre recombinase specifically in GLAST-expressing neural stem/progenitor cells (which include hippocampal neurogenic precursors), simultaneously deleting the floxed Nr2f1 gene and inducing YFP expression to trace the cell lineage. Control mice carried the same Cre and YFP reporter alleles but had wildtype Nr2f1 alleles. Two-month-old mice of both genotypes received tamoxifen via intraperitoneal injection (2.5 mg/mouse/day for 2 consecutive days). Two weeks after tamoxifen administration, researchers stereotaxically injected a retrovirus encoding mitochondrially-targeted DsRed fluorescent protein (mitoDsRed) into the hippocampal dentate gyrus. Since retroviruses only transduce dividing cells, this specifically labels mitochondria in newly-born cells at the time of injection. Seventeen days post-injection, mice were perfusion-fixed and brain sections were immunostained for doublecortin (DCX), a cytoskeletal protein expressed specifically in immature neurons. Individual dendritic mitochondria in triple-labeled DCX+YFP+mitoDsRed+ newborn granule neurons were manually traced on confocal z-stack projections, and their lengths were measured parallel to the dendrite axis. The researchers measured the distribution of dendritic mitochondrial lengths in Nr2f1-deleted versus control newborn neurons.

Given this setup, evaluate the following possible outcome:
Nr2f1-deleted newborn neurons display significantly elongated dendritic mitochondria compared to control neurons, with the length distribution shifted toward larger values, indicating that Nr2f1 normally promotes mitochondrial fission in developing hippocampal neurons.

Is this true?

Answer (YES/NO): NO